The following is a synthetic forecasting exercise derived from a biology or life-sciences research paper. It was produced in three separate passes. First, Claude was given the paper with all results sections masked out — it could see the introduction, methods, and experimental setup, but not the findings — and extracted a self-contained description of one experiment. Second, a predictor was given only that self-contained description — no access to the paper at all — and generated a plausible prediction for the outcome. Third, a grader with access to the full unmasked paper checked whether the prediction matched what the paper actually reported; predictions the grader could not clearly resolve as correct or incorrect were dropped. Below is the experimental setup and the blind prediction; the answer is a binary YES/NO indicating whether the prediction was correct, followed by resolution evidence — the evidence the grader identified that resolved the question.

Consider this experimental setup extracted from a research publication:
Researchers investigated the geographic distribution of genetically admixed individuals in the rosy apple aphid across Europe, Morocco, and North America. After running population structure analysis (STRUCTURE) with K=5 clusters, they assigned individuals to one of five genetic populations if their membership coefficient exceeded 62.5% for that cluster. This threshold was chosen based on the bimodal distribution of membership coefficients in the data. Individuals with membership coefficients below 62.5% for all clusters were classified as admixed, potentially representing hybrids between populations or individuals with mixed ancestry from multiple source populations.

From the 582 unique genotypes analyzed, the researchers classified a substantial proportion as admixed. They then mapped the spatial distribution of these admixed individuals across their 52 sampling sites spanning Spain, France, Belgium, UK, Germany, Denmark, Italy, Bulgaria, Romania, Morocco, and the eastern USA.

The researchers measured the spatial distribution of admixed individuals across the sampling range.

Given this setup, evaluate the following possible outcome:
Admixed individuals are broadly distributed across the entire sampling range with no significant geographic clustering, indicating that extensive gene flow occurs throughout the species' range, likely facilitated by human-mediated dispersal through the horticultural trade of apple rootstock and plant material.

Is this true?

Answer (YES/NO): NO